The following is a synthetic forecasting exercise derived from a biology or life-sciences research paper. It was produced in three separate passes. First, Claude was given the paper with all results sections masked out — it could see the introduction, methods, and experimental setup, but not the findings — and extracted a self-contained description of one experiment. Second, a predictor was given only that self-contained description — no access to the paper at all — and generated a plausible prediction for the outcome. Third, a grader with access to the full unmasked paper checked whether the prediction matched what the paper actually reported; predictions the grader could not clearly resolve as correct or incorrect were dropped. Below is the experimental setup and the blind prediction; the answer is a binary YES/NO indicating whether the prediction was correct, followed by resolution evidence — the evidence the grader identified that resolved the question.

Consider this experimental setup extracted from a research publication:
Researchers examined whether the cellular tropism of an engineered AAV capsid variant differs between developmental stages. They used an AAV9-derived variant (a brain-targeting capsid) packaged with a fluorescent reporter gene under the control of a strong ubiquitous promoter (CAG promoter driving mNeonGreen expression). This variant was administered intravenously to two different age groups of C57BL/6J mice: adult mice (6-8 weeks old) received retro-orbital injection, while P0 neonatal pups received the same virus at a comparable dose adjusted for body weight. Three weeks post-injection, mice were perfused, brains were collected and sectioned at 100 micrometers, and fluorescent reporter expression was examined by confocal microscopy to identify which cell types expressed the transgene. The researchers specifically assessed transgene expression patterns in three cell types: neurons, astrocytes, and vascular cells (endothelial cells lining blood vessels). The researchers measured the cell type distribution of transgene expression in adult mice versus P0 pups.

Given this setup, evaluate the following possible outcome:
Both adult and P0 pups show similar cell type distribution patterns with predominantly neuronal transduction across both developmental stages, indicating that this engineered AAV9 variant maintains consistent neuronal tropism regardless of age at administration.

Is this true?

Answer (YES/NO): NO